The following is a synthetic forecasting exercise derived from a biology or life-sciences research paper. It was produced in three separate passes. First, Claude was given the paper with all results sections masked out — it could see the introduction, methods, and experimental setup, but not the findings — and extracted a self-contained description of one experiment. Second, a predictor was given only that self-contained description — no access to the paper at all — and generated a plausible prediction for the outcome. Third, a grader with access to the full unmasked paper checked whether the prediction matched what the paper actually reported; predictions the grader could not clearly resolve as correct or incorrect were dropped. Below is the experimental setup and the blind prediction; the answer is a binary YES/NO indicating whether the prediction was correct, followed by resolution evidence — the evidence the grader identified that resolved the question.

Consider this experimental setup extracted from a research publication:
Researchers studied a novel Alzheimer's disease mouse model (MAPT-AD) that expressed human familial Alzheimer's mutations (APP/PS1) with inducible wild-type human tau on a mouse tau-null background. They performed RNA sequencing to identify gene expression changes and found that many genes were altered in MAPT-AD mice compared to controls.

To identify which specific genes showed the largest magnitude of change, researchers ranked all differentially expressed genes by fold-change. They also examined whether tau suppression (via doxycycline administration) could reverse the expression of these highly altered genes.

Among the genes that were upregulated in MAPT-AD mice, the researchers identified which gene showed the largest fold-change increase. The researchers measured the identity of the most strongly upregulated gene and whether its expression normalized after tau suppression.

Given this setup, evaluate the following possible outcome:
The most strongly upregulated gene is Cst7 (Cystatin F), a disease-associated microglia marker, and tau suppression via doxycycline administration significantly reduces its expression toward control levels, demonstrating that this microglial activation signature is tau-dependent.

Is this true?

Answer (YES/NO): NO